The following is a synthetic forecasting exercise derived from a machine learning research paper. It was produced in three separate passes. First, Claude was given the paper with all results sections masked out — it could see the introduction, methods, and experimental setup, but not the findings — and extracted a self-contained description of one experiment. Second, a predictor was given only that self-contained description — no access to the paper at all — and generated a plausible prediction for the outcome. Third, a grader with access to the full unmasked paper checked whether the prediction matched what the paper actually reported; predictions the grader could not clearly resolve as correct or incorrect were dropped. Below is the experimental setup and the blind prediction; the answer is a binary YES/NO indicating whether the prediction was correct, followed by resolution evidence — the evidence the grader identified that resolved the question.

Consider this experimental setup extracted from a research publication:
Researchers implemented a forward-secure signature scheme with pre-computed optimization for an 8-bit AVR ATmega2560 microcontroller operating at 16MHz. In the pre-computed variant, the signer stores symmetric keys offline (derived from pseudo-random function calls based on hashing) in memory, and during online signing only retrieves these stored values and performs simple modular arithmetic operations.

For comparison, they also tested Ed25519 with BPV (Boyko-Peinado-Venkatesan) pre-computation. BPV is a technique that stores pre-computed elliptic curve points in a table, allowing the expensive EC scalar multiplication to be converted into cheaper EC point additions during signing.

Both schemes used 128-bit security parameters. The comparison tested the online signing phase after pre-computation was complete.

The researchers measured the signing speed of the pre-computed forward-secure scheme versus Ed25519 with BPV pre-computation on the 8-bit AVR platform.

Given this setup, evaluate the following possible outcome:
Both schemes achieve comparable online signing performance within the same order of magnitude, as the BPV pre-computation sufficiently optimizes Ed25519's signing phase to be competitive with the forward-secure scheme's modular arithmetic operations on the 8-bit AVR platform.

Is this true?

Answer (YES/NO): NO